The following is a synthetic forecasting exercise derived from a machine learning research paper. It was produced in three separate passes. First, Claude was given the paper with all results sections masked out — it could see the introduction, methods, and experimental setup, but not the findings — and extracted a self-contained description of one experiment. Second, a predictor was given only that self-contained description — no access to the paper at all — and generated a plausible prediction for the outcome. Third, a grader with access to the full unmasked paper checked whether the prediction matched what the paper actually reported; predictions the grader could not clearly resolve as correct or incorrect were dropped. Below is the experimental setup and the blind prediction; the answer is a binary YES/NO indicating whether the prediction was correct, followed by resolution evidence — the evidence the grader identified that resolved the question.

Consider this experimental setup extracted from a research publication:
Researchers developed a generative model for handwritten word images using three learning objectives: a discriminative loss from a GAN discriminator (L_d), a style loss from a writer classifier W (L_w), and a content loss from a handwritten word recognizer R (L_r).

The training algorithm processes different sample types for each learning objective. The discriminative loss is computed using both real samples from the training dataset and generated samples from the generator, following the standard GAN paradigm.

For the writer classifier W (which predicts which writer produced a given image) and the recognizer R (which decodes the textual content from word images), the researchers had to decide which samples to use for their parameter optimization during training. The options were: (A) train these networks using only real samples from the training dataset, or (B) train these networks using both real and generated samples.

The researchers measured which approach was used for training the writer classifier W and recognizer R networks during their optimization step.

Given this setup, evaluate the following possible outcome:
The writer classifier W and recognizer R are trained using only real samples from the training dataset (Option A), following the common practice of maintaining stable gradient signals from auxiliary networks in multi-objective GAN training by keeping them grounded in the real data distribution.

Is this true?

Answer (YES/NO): YES